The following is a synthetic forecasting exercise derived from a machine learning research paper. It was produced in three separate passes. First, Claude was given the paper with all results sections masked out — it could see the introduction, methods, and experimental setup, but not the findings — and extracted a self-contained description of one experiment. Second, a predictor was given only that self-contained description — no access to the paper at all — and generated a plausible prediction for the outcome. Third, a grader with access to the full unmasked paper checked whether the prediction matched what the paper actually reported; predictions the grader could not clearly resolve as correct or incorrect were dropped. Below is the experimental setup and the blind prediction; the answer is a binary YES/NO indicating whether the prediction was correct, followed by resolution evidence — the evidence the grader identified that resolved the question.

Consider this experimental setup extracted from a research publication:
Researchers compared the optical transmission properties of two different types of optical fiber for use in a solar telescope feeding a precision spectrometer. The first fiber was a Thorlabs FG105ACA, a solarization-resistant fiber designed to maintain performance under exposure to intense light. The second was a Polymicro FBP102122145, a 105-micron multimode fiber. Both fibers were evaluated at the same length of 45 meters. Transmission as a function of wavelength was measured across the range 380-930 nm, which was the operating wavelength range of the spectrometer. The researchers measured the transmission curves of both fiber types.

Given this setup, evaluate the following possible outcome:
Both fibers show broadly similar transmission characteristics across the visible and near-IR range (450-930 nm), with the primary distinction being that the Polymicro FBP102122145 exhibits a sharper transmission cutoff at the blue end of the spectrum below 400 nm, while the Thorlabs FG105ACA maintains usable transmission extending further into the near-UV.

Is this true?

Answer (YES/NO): NO